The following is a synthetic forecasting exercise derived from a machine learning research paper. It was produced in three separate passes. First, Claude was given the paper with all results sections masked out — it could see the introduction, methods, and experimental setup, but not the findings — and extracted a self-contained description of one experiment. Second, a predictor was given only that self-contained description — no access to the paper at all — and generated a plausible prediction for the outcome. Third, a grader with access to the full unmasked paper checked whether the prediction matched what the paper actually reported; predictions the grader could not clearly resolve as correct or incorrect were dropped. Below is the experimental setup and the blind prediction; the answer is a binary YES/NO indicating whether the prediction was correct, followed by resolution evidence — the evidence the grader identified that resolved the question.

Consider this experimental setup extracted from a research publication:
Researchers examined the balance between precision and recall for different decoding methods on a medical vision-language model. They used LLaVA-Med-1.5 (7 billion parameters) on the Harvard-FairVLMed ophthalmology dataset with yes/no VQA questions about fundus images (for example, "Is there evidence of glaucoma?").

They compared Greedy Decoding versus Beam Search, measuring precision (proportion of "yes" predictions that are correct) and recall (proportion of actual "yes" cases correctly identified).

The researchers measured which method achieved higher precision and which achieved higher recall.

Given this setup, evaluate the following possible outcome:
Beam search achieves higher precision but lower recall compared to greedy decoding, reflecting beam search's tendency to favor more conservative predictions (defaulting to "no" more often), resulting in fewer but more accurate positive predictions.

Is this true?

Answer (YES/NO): NO